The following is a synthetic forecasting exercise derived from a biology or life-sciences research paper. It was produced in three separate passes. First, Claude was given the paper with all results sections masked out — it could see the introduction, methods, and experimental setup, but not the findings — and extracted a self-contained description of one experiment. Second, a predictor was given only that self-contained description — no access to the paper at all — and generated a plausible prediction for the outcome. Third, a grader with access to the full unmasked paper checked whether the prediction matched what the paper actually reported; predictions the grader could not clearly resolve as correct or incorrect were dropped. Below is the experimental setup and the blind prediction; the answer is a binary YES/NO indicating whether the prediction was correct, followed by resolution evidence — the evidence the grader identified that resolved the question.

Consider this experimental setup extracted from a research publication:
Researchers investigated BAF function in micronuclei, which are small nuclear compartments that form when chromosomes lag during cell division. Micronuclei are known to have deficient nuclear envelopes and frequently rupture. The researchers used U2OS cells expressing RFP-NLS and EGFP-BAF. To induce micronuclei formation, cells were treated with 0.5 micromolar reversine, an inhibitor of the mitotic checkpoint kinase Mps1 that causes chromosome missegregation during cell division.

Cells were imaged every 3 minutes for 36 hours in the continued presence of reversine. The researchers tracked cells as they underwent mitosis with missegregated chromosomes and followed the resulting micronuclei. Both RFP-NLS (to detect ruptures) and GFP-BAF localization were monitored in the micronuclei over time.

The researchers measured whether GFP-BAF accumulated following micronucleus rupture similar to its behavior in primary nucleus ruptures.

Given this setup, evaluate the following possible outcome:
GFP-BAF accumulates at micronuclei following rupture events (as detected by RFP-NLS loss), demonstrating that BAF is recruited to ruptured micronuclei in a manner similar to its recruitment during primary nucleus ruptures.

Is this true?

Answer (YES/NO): YES